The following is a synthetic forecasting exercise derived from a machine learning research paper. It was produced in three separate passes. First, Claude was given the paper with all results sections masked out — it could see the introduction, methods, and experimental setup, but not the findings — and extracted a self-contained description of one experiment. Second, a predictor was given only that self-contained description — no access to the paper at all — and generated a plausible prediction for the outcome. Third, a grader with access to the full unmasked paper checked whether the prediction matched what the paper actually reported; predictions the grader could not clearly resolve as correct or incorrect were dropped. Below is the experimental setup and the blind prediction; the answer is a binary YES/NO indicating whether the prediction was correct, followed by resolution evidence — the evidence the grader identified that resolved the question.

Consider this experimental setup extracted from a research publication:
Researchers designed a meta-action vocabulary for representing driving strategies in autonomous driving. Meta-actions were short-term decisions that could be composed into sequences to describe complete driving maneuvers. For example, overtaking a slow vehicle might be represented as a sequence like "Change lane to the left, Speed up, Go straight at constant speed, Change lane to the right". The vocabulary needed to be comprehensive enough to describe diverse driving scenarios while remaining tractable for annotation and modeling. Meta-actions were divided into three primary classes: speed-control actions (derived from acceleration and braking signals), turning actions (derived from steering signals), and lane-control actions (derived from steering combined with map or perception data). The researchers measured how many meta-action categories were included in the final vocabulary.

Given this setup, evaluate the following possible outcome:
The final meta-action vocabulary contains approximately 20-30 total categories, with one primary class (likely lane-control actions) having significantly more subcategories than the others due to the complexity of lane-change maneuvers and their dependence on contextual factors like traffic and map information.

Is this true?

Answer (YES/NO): NO